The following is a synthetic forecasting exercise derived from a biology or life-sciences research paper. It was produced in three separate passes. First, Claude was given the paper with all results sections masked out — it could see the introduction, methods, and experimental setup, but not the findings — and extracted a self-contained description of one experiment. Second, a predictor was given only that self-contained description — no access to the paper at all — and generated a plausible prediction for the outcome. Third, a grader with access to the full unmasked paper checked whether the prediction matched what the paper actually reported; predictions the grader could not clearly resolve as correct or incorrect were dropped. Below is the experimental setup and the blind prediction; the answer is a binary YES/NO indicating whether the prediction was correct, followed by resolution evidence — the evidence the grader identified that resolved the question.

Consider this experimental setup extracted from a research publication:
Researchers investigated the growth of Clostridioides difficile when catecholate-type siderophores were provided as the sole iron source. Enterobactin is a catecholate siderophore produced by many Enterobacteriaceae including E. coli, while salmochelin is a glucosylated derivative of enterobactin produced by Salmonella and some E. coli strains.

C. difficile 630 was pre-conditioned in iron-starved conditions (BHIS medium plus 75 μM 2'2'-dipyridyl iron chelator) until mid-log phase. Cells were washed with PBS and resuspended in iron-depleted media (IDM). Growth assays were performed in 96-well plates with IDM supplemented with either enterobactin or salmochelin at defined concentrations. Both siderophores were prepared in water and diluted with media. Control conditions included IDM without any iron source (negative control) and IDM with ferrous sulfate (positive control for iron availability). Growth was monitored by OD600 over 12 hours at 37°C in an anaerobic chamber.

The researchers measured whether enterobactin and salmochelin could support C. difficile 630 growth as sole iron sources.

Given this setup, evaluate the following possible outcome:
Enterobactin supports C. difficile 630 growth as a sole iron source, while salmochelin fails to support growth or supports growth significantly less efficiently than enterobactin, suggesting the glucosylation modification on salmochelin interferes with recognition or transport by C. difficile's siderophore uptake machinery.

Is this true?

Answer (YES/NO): NO